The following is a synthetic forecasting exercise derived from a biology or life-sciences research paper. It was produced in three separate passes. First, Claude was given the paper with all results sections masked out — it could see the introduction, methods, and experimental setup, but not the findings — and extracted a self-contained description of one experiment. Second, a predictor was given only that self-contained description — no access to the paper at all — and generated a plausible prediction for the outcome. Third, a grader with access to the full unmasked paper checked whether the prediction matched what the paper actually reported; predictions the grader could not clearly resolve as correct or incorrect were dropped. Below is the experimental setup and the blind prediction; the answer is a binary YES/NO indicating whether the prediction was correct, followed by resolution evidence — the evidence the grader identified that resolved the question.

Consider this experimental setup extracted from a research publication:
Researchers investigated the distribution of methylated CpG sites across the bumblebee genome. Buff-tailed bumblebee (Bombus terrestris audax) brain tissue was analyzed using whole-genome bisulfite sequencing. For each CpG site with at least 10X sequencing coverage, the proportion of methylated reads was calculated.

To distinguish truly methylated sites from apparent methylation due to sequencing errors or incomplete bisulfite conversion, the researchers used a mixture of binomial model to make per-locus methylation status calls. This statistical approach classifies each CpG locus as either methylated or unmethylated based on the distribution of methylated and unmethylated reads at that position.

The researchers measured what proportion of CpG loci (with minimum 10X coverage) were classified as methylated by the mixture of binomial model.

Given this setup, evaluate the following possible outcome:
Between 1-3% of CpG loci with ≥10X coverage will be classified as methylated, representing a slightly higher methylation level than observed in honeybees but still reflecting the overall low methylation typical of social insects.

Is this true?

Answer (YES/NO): NO